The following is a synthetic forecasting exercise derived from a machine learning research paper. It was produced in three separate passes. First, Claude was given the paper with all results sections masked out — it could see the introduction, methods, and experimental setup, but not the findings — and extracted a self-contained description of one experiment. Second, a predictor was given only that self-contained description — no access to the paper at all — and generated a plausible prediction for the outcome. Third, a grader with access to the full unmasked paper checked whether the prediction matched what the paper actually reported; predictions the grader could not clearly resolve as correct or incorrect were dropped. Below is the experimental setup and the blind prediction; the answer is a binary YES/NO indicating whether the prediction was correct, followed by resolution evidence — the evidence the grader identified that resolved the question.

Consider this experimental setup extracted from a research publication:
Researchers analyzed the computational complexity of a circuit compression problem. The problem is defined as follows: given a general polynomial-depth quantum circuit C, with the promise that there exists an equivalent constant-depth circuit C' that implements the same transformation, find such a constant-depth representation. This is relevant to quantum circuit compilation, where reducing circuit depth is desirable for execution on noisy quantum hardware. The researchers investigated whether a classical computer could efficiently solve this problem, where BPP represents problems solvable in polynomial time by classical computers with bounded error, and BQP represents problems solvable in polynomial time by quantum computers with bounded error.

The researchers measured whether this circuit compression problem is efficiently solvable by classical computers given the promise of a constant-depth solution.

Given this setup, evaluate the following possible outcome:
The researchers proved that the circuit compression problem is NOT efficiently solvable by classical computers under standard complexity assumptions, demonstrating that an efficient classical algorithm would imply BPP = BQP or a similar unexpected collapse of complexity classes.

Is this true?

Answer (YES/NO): YES